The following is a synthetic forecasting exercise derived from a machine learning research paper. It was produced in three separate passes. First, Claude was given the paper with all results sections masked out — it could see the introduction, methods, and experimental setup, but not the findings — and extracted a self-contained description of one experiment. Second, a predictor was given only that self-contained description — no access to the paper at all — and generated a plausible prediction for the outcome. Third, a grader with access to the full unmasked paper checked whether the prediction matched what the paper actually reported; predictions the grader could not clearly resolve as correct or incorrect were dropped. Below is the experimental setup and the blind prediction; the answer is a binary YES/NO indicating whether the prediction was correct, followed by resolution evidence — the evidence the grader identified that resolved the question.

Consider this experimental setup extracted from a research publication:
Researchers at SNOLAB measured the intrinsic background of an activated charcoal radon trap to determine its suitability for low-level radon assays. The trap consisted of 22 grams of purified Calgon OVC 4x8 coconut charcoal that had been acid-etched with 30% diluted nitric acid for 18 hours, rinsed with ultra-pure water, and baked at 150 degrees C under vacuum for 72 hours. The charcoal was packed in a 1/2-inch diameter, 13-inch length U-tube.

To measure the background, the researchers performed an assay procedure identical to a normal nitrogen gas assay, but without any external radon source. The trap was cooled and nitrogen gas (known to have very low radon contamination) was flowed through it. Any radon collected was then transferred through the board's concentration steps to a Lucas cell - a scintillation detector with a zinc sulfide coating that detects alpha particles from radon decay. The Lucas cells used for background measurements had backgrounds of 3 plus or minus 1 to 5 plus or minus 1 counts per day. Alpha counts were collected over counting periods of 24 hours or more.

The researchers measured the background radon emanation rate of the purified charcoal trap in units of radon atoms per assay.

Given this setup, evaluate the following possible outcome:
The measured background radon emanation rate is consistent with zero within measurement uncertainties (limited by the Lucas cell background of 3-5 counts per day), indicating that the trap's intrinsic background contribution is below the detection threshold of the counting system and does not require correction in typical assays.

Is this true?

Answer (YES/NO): NO